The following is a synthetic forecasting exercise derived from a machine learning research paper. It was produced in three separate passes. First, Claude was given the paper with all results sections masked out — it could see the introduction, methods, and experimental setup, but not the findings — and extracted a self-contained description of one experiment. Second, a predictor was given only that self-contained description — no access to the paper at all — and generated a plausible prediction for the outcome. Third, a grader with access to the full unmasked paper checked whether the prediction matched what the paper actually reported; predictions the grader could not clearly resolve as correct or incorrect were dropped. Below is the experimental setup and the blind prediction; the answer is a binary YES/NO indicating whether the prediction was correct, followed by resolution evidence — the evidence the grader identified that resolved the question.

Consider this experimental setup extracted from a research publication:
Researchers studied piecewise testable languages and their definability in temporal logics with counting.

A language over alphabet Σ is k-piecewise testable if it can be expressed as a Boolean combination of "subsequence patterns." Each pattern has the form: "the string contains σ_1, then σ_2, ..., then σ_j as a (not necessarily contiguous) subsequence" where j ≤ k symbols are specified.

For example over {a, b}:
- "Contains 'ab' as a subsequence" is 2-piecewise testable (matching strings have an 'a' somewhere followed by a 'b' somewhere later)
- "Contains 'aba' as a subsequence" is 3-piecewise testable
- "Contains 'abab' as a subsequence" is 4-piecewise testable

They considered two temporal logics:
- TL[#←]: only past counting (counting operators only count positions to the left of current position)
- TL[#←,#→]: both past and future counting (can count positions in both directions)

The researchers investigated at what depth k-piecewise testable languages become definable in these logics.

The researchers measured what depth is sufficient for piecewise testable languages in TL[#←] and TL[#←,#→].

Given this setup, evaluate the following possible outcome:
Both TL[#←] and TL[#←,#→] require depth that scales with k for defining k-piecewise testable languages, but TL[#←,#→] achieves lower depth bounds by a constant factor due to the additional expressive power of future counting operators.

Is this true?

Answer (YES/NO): YES